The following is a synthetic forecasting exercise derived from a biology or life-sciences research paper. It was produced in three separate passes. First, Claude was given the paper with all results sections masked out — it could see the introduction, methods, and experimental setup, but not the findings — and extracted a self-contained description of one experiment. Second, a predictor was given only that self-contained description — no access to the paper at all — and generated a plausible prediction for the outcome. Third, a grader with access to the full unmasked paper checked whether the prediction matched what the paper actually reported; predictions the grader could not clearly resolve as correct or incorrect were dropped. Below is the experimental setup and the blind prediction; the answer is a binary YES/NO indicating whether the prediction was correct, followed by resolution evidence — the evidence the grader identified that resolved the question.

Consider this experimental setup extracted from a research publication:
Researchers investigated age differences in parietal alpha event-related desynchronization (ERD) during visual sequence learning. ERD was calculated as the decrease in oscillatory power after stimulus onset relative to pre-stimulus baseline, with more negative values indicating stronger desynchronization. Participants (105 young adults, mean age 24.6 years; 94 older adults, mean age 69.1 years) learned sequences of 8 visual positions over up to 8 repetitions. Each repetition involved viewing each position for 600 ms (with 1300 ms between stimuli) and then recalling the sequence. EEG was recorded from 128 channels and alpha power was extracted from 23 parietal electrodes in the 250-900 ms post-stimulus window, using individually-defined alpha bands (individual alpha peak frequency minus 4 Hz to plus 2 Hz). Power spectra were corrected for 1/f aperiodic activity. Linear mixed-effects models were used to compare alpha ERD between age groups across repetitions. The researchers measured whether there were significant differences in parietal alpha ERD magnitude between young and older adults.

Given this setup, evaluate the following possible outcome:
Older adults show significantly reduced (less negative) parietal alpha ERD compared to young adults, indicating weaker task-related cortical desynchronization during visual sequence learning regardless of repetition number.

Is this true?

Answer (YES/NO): NO